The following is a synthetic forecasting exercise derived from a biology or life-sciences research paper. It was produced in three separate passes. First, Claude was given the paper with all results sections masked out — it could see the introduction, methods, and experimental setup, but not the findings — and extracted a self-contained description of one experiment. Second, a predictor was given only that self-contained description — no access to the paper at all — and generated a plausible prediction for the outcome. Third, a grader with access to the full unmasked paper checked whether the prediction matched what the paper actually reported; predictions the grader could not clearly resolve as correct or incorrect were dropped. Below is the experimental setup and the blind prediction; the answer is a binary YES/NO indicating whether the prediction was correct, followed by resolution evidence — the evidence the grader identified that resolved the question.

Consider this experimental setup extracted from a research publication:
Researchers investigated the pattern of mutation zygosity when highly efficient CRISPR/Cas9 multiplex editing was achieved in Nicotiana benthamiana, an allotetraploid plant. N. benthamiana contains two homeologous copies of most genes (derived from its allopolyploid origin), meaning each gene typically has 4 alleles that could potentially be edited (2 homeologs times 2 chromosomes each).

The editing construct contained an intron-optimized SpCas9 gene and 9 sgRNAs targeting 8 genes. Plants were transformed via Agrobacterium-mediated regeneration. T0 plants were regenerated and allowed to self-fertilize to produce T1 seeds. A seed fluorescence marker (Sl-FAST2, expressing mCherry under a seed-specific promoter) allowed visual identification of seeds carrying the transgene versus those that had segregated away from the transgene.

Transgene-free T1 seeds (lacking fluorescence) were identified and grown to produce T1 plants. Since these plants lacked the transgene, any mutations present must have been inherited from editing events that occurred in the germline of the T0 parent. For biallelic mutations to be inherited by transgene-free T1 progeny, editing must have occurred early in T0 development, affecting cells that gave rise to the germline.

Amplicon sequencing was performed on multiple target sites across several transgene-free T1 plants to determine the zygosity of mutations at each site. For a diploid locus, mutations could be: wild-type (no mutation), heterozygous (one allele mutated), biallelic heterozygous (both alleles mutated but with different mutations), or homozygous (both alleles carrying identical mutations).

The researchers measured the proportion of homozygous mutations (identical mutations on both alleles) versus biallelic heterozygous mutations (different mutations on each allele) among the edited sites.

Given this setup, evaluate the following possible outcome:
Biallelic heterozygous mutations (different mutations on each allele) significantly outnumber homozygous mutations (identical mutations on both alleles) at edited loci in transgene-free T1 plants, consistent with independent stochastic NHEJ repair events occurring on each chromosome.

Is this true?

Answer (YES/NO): NO